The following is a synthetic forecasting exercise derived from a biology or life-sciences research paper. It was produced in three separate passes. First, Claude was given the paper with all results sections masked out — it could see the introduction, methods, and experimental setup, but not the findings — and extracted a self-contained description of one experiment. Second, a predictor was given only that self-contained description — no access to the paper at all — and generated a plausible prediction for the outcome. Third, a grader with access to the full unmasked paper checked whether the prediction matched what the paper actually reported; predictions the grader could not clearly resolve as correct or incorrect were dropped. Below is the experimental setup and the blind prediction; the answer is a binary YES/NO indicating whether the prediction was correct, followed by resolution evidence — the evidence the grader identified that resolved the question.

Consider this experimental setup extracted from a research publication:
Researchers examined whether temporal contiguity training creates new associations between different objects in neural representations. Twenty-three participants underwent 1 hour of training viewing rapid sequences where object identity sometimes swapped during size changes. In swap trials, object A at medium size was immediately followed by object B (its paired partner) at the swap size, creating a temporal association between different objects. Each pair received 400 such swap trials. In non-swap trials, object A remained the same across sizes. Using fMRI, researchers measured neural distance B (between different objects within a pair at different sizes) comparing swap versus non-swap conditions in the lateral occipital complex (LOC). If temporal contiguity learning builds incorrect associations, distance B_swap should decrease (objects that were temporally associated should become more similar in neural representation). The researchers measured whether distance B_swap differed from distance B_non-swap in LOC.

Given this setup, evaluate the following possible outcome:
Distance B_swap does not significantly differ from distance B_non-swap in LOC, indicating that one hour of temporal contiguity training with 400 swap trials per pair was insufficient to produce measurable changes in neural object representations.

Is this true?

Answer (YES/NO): YES